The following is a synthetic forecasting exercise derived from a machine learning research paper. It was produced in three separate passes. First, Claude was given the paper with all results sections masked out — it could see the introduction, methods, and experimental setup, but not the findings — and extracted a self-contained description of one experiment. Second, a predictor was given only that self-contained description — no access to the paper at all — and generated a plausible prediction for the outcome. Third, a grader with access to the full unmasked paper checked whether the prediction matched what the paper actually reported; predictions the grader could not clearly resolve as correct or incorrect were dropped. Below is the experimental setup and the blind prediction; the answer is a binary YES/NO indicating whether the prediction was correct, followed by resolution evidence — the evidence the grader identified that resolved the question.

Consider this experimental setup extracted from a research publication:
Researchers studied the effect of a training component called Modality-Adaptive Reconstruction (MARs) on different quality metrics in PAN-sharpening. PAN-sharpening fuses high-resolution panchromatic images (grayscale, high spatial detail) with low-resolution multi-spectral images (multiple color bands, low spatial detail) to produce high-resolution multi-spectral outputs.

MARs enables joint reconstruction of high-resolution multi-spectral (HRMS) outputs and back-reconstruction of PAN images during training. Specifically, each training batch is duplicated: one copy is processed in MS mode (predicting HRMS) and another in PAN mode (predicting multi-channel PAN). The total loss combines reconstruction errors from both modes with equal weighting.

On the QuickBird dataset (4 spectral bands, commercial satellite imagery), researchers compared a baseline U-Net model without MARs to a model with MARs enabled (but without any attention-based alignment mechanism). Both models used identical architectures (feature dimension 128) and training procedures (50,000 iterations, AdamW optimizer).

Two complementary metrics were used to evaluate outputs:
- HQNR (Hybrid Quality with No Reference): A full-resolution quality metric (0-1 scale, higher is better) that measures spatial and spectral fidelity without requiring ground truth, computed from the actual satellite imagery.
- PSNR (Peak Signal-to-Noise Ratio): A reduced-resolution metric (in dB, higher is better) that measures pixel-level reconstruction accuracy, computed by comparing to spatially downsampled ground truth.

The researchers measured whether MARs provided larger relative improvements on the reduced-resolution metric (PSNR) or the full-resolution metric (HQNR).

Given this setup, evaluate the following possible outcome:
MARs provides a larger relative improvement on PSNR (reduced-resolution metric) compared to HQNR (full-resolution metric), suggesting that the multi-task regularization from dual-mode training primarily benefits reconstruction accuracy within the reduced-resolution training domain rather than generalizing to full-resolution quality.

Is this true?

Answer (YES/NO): YES